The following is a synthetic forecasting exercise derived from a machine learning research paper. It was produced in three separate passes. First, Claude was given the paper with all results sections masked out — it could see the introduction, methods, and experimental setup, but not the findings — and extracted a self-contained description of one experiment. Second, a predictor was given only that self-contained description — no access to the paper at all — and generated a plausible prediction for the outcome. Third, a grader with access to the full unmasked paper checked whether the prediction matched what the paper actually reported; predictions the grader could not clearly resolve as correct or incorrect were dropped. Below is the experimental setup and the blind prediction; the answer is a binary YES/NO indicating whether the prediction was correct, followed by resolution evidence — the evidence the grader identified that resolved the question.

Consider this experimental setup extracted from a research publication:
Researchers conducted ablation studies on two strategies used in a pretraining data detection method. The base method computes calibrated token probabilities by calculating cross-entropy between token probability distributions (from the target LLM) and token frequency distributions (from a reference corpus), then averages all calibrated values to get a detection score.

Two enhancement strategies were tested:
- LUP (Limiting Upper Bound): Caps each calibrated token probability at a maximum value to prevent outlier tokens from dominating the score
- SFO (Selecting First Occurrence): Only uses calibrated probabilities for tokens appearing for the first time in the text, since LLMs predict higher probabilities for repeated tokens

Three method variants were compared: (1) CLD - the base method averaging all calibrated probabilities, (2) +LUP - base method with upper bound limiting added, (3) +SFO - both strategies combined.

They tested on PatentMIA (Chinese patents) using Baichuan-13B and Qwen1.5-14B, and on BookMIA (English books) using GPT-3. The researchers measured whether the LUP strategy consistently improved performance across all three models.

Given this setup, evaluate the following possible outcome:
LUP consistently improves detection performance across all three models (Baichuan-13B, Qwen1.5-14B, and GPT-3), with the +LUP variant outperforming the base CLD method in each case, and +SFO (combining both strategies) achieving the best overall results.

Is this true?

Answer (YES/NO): NO